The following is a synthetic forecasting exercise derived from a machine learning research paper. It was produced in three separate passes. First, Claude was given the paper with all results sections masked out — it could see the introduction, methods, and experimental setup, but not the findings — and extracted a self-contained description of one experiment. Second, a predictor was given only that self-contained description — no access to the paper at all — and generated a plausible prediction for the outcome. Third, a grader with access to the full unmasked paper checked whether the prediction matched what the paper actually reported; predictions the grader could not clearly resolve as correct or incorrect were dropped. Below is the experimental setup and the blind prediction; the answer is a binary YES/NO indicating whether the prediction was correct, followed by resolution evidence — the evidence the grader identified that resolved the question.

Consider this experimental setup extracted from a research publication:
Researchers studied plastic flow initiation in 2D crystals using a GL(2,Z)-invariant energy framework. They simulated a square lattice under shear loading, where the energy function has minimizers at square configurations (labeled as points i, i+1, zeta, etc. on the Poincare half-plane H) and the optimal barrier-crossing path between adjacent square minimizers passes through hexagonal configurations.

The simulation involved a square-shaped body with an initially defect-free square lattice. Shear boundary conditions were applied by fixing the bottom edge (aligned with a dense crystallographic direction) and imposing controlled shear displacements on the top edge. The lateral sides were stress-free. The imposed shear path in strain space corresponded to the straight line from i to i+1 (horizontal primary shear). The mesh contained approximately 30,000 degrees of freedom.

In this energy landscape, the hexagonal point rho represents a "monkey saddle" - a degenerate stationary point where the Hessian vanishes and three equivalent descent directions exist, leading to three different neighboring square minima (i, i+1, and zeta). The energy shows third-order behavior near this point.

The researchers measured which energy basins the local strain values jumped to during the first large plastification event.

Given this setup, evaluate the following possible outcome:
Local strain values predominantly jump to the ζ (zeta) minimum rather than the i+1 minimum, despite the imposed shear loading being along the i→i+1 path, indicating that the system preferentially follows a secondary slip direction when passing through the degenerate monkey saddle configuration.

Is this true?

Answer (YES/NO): YES